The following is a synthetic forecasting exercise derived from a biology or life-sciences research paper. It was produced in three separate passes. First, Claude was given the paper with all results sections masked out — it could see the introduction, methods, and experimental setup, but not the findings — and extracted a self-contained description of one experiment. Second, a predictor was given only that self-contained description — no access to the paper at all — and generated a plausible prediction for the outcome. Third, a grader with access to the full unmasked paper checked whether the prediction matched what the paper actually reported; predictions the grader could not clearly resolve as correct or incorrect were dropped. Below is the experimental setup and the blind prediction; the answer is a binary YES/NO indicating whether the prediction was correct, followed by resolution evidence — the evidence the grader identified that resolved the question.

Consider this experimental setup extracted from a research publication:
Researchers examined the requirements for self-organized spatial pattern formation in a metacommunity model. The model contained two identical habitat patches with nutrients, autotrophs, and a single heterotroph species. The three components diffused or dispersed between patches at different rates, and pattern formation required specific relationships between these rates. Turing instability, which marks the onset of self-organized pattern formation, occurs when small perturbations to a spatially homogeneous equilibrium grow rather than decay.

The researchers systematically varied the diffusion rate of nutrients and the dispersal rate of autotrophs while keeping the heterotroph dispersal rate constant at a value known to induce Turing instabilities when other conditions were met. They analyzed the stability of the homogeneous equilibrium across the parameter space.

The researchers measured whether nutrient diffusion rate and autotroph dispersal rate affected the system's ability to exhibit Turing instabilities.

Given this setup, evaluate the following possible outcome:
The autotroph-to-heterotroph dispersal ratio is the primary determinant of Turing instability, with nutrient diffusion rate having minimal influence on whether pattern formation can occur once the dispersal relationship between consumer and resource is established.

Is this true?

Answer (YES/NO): NO